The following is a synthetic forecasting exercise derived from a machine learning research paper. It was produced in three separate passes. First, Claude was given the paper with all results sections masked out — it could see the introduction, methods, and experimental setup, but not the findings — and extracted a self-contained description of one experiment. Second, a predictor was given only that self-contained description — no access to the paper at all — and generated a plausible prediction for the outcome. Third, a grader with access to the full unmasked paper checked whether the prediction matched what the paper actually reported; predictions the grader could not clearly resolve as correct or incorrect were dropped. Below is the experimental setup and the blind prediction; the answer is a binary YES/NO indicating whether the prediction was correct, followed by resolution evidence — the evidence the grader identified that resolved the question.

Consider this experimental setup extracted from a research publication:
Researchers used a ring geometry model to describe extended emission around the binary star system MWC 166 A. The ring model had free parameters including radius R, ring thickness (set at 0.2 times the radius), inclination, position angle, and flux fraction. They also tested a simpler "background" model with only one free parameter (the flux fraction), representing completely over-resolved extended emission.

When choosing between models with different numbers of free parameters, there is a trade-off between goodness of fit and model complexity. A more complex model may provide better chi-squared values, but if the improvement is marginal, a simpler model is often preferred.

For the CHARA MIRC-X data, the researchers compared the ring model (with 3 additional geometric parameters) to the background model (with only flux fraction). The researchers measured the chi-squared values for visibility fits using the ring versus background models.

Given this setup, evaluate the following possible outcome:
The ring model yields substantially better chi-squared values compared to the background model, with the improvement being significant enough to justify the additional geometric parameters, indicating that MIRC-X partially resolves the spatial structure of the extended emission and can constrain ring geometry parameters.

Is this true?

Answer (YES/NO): NO